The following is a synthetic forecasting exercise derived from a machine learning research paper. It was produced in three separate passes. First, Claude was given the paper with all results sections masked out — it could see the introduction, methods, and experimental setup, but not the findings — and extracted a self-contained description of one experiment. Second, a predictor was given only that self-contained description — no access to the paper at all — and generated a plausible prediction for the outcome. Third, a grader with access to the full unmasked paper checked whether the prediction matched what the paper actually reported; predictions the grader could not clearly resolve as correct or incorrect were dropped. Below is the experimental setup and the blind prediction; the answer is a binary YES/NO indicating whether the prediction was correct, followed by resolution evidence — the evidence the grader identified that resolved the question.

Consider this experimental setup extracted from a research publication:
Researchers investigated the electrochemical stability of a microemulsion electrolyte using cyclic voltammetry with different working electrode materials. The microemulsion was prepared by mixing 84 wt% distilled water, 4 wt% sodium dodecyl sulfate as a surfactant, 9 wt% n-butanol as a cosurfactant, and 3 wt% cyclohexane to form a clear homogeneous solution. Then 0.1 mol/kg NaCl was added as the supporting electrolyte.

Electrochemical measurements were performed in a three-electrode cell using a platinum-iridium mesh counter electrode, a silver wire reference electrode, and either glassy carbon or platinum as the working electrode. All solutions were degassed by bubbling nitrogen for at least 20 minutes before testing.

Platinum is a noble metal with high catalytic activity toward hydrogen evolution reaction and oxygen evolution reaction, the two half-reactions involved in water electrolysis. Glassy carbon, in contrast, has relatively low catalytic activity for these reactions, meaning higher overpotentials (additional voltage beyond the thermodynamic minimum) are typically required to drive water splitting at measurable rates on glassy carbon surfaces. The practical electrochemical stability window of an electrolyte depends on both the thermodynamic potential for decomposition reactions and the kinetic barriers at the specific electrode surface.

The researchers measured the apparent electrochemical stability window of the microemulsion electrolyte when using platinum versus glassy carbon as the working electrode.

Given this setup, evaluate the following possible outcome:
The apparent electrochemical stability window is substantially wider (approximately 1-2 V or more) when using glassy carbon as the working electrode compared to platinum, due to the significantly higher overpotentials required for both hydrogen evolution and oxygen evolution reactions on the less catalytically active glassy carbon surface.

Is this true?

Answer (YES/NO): NO